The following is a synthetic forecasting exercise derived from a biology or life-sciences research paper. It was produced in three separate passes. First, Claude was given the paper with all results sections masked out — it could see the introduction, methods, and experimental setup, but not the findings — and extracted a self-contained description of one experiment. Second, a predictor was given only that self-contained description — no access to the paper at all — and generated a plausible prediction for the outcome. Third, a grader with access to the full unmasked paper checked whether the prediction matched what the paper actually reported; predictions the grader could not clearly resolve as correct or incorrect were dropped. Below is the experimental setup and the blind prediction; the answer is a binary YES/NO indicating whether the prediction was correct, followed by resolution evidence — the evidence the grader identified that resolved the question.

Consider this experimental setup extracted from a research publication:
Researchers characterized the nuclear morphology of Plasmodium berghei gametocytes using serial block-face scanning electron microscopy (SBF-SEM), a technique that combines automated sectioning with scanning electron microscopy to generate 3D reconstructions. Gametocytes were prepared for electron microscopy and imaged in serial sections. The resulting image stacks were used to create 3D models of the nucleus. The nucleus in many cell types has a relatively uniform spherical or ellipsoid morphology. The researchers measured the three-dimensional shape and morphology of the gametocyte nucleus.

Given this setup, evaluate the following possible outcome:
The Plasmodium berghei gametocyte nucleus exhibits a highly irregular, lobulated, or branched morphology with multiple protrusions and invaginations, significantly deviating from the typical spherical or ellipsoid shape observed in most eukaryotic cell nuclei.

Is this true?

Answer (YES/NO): YES